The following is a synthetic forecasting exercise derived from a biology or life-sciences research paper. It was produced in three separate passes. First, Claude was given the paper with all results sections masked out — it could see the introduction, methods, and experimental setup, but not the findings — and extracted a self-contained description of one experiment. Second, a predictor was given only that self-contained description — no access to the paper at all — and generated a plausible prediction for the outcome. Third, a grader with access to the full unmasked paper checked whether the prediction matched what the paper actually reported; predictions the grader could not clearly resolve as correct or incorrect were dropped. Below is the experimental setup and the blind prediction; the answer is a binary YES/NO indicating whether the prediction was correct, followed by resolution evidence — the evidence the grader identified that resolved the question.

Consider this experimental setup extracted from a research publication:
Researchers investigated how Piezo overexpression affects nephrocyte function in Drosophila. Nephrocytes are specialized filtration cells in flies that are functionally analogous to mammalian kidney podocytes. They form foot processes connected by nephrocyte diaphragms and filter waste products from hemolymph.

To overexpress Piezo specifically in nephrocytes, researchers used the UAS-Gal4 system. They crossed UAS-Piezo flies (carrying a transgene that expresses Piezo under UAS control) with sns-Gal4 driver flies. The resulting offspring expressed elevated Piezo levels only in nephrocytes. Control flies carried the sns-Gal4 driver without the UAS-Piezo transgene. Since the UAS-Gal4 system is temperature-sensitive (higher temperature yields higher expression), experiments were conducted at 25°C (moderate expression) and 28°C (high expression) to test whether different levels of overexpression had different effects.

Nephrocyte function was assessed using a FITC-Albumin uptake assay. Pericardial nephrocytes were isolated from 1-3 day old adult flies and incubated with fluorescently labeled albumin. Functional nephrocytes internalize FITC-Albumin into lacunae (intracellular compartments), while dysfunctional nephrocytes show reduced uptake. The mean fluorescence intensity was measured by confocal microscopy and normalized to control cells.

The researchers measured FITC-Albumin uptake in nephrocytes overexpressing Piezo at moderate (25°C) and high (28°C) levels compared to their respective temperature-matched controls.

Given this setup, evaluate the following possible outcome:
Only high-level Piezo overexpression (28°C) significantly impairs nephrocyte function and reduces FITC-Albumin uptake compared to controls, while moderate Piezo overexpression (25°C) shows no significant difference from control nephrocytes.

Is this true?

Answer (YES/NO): NO